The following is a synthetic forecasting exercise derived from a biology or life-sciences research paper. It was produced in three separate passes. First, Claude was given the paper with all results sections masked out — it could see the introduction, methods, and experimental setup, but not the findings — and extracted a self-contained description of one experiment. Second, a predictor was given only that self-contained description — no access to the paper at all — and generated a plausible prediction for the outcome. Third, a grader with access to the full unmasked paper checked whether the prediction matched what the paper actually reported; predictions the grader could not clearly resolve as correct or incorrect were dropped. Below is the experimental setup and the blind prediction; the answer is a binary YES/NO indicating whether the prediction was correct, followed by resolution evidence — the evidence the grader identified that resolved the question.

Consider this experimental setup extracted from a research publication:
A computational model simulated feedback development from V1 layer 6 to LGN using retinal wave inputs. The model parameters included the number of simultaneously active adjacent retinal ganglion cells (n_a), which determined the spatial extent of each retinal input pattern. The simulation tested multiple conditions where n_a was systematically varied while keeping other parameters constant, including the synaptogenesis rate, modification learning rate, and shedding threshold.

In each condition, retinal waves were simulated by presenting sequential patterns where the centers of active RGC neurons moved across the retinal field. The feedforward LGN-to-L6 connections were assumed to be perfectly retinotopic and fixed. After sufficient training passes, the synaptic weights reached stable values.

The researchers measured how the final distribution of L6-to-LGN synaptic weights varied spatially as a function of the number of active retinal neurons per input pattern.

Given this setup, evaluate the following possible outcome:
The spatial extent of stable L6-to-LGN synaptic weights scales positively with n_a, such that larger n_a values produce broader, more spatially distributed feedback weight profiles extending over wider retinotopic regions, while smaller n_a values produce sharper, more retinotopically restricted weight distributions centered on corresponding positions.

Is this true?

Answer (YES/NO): YES